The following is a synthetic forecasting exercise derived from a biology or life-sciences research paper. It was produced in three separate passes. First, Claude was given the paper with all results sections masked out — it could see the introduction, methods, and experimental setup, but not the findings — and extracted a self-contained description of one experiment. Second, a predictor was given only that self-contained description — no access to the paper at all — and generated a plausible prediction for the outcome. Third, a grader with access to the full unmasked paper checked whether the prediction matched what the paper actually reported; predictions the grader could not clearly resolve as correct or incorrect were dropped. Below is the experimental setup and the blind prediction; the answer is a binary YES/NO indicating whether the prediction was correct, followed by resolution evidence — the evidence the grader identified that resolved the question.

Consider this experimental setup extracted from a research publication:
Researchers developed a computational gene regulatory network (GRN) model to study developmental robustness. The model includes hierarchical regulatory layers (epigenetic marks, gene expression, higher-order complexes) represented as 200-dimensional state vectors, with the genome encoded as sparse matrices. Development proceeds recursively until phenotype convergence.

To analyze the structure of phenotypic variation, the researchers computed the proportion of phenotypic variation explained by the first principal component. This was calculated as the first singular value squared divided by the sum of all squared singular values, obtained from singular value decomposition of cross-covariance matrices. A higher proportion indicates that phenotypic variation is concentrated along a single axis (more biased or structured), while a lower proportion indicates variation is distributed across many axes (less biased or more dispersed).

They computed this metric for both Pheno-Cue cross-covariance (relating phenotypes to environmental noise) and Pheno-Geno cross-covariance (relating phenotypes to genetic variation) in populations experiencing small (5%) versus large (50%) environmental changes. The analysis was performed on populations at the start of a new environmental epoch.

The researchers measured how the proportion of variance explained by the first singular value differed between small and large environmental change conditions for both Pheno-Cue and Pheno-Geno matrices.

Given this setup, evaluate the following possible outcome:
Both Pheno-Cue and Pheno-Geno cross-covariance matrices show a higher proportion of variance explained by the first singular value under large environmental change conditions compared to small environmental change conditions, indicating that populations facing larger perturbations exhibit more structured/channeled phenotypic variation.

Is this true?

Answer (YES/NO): YES